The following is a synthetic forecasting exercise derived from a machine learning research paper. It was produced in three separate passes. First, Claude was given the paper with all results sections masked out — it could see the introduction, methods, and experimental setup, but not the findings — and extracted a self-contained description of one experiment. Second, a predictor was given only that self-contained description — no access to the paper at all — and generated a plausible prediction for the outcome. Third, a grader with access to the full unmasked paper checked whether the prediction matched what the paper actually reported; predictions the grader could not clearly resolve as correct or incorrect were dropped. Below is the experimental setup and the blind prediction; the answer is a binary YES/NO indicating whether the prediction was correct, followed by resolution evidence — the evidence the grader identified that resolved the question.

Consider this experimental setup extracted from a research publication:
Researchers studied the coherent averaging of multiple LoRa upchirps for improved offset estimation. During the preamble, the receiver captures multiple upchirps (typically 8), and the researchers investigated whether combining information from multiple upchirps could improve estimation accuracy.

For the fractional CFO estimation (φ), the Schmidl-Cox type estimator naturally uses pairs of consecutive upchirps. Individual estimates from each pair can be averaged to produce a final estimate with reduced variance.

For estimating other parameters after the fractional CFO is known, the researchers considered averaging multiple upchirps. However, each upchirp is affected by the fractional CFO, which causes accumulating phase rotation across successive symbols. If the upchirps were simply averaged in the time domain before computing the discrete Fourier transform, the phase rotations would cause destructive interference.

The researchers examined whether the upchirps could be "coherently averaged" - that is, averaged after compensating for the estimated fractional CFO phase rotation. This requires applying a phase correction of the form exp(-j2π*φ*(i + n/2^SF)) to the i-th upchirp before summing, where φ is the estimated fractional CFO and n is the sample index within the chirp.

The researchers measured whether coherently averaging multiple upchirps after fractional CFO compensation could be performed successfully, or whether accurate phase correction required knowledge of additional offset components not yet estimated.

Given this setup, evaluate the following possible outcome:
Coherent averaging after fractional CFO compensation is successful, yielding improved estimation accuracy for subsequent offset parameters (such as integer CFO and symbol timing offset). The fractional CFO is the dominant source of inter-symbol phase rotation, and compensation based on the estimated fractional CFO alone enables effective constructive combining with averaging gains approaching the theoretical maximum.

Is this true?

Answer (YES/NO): YES